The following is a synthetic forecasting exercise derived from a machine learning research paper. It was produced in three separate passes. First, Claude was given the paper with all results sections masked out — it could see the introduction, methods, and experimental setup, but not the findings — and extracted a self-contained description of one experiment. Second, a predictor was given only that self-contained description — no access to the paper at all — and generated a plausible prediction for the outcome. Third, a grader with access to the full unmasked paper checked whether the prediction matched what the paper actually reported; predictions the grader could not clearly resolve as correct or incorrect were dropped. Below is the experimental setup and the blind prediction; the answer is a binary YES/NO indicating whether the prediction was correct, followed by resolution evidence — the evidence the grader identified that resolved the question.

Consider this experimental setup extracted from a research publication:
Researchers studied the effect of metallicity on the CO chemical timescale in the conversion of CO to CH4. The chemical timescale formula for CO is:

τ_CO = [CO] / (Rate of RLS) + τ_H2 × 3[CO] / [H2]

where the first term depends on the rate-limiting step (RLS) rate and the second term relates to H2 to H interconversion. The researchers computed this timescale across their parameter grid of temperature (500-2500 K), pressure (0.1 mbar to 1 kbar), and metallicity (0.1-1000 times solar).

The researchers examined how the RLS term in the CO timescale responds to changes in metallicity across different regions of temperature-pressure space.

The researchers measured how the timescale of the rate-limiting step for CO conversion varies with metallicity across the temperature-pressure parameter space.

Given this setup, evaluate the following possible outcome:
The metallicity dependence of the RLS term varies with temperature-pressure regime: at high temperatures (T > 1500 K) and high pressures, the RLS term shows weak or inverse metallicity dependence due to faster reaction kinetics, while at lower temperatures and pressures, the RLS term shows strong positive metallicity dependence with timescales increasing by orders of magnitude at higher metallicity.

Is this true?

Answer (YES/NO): NO